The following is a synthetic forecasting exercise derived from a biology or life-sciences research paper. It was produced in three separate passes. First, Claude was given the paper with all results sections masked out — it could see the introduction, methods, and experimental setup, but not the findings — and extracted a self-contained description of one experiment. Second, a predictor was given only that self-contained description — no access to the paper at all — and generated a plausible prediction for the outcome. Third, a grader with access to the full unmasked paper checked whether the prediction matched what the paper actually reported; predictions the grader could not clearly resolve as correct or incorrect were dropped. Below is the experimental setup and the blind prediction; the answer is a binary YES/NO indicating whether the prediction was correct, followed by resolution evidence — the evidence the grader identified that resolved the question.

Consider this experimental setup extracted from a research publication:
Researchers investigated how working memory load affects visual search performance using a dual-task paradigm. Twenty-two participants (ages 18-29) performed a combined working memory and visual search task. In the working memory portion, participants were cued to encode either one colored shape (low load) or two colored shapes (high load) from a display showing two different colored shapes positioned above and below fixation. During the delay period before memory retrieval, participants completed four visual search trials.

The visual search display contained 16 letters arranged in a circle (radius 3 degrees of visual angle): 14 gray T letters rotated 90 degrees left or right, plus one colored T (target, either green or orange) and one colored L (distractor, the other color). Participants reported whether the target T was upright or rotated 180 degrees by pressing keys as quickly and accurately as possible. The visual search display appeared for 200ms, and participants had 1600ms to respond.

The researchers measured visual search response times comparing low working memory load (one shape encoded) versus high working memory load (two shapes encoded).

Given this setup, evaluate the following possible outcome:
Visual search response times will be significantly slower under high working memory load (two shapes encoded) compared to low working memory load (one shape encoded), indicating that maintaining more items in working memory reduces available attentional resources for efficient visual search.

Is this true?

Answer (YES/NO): YES